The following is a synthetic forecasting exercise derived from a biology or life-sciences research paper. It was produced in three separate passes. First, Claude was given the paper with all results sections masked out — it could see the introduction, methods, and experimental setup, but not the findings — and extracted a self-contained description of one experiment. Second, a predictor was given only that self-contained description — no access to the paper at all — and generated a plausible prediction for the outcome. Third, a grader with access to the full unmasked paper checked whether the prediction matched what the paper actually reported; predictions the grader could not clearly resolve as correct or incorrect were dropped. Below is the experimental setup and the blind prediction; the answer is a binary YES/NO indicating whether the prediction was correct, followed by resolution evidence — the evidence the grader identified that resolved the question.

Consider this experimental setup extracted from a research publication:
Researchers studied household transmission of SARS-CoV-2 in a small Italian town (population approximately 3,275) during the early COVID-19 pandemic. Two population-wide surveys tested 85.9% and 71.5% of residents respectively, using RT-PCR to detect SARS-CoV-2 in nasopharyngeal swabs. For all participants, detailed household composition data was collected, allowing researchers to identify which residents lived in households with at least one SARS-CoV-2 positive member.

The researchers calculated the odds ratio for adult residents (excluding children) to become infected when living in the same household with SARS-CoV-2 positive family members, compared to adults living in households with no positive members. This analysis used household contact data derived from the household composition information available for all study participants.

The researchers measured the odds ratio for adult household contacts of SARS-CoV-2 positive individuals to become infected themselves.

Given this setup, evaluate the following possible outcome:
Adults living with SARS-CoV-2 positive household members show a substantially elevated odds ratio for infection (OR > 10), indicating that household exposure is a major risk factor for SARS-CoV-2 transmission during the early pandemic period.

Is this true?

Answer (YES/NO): YES